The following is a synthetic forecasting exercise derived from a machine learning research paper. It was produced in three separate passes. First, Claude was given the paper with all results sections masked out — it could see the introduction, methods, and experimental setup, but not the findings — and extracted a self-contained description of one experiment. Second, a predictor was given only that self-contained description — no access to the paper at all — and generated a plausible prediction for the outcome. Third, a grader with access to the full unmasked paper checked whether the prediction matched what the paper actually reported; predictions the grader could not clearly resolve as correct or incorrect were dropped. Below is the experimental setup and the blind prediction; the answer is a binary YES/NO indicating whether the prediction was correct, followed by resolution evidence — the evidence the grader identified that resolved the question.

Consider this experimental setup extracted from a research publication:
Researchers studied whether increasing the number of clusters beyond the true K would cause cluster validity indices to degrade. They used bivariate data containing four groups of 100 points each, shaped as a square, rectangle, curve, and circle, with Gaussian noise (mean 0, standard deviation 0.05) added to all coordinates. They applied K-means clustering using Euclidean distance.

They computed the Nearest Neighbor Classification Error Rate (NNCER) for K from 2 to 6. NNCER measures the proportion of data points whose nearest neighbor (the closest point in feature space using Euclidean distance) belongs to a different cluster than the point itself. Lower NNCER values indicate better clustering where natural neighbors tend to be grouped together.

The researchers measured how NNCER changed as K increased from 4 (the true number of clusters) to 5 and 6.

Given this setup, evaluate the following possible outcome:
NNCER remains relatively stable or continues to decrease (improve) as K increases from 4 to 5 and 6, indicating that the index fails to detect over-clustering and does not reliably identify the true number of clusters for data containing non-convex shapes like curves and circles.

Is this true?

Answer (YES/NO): NO